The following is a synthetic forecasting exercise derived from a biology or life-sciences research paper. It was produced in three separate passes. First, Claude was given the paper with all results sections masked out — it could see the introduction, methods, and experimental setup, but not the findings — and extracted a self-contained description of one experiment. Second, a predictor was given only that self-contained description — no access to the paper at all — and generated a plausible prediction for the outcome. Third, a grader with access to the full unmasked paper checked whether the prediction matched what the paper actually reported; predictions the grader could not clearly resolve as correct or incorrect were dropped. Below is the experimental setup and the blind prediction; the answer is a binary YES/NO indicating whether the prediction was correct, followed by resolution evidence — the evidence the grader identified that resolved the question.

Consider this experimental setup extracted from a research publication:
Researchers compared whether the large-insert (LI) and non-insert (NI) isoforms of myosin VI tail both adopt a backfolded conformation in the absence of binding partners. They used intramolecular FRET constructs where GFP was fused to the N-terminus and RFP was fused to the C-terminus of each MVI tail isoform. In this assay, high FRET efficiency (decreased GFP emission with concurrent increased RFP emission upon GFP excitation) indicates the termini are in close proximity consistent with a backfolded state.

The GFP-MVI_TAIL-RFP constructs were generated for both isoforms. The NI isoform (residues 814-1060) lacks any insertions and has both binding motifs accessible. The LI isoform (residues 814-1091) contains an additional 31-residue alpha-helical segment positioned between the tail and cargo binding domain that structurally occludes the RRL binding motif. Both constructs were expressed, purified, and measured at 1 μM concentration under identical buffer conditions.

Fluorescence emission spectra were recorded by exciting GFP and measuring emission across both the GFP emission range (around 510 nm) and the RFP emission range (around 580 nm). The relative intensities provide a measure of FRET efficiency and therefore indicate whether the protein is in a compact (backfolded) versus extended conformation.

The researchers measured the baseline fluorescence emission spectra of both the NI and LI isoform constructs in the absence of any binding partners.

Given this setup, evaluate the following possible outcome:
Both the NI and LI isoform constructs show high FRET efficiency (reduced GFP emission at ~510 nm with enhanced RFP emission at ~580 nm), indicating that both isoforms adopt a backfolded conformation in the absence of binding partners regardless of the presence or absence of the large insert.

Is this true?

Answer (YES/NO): YES